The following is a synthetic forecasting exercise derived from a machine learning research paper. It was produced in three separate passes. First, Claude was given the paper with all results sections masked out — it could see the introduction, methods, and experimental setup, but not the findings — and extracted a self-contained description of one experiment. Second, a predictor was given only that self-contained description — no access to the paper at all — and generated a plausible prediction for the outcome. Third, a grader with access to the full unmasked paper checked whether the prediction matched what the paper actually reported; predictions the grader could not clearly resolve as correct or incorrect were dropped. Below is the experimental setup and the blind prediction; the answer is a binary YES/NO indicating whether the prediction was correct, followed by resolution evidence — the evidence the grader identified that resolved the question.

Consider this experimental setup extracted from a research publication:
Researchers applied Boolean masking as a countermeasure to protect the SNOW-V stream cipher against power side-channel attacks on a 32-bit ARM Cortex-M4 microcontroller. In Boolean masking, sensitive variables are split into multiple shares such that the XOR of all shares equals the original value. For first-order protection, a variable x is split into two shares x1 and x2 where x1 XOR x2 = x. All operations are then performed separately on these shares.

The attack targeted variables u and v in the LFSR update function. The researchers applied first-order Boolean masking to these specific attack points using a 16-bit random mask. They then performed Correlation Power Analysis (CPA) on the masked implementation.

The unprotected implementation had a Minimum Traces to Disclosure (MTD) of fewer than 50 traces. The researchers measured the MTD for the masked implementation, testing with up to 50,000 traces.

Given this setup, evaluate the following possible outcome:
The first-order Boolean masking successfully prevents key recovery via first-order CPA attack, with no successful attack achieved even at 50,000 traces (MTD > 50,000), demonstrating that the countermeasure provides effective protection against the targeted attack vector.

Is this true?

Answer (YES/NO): YES